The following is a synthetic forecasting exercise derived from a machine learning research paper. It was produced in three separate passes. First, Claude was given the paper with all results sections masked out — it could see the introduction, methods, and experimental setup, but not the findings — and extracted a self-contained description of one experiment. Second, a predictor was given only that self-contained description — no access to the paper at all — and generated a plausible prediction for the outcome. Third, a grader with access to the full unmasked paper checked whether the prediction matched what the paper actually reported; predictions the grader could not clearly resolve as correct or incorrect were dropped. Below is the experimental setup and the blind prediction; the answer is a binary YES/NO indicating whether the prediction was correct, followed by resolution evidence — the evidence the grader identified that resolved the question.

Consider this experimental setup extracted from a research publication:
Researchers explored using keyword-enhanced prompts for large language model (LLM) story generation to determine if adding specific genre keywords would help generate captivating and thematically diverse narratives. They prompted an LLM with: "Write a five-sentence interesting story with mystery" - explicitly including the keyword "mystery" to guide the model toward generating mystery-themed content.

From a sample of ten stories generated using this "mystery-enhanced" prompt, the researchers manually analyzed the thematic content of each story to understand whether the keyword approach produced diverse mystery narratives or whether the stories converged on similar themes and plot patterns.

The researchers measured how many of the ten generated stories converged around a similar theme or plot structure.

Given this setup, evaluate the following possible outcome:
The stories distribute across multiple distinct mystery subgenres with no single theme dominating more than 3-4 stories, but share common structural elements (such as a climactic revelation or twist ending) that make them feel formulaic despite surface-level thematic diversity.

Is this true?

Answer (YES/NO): NO